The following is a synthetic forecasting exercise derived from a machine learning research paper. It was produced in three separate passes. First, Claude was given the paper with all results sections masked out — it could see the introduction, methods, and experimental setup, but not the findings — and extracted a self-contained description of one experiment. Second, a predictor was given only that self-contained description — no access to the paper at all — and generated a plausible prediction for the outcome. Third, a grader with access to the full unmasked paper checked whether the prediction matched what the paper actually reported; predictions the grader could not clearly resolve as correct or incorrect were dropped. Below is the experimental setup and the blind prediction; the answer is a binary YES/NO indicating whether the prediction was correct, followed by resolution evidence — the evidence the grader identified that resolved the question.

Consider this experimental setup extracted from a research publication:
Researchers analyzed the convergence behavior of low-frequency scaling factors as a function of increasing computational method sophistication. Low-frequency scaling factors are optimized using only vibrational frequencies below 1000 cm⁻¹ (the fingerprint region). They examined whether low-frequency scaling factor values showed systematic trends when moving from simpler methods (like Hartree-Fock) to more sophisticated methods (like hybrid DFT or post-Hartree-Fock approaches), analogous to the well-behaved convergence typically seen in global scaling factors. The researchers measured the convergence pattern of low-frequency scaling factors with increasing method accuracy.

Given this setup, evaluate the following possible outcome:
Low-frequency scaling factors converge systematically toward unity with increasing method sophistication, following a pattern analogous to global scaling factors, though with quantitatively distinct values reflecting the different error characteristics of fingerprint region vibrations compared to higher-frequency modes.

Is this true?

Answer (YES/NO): NO